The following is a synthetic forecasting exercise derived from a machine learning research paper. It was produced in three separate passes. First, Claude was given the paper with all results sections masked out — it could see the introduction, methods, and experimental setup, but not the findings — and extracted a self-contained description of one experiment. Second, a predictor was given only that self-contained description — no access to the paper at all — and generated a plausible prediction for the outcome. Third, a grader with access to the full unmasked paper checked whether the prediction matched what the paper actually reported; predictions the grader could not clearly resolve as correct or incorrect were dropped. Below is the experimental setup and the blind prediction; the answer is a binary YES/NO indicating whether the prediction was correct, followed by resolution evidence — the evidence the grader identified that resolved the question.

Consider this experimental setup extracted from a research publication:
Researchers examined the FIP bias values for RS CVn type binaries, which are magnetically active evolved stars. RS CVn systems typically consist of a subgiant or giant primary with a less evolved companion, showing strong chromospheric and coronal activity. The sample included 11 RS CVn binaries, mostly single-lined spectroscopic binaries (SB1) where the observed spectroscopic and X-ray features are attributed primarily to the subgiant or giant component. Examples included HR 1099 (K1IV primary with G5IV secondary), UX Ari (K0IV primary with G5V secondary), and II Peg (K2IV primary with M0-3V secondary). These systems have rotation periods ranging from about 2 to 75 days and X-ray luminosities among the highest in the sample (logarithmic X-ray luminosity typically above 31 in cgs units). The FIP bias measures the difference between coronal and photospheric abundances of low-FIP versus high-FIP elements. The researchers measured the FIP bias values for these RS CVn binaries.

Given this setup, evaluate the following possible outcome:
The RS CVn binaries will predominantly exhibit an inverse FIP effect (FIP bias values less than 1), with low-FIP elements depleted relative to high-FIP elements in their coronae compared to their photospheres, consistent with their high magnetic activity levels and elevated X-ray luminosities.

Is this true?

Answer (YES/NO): NO